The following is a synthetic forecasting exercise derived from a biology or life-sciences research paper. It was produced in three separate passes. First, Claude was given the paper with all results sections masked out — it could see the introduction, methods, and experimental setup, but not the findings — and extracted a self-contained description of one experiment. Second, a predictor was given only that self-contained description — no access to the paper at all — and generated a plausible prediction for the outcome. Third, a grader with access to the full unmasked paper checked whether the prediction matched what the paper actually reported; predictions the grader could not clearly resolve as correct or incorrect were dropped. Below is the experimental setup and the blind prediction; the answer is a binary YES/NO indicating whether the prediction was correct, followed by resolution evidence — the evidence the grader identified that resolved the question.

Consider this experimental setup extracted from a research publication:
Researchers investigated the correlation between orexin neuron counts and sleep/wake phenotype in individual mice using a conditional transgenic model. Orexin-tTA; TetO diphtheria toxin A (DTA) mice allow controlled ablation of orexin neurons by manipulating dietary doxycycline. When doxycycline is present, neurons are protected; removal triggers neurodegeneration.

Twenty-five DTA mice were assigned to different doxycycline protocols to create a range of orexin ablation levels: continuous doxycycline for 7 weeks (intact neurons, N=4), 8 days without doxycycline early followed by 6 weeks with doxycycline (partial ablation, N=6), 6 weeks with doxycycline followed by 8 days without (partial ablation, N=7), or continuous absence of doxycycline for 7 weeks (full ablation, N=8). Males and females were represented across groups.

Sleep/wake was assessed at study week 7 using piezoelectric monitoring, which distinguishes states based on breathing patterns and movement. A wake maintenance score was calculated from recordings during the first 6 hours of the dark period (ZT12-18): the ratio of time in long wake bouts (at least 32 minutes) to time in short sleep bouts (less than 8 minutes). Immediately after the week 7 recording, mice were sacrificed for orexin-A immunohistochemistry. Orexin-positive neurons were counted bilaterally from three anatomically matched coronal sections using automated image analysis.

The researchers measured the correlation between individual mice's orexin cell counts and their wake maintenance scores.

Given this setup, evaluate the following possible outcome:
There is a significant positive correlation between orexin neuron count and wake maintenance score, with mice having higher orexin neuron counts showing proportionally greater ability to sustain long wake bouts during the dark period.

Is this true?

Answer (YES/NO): NO